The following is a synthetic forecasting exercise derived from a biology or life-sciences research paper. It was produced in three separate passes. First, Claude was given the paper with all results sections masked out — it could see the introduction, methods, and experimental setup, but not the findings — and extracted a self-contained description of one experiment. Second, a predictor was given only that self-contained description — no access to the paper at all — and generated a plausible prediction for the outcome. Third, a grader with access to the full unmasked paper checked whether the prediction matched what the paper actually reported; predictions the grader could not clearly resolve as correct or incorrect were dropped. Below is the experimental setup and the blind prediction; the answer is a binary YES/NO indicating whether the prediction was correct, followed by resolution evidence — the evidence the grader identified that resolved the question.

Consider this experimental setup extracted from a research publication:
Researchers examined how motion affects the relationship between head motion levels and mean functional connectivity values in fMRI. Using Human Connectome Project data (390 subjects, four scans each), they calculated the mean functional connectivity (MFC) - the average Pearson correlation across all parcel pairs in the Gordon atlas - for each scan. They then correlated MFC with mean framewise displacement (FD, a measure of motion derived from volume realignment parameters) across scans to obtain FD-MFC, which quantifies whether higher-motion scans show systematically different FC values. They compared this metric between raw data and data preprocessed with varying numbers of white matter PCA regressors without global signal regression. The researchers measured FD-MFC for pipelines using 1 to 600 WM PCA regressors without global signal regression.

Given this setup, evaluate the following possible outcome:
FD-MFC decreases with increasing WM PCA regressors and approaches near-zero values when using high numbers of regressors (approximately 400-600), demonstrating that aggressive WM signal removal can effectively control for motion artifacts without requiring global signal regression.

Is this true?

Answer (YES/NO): NO